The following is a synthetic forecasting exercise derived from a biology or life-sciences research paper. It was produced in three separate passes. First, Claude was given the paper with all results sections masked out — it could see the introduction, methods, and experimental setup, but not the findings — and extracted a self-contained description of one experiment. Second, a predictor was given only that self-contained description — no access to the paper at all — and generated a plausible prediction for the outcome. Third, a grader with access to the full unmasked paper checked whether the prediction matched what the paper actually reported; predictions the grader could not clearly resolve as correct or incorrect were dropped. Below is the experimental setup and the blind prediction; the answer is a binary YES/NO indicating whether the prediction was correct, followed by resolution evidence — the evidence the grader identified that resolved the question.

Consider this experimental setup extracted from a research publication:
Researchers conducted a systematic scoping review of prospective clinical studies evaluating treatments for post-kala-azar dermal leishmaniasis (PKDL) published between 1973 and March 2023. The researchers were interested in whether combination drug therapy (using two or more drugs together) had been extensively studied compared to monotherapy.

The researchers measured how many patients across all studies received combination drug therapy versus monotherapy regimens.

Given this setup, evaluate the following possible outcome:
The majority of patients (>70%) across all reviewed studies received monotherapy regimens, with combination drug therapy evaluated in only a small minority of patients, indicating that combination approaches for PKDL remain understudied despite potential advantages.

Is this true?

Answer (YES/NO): YES